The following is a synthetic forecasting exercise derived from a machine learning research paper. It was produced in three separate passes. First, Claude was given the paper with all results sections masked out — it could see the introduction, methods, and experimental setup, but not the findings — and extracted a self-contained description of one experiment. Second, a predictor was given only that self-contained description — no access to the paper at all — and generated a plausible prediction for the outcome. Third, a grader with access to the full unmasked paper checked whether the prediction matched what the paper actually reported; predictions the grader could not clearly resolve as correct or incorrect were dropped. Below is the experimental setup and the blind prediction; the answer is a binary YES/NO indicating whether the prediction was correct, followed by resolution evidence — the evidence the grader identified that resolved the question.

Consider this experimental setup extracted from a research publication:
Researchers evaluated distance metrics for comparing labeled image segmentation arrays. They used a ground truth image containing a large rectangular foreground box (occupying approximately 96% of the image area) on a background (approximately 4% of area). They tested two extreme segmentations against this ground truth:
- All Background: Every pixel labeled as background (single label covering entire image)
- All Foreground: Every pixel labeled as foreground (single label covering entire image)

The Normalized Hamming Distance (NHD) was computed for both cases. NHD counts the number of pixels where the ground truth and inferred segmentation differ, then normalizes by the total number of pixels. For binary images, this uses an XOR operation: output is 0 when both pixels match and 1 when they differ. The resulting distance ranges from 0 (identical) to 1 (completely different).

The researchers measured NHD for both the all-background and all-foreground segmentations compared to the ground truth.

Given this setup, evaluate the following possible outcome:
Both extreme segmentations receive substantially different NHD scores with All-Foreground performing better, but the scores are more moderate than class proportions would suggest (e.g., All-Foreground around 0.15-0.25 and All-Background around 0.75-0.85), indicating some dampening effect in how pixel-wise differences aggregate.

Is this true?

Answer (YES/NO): NO